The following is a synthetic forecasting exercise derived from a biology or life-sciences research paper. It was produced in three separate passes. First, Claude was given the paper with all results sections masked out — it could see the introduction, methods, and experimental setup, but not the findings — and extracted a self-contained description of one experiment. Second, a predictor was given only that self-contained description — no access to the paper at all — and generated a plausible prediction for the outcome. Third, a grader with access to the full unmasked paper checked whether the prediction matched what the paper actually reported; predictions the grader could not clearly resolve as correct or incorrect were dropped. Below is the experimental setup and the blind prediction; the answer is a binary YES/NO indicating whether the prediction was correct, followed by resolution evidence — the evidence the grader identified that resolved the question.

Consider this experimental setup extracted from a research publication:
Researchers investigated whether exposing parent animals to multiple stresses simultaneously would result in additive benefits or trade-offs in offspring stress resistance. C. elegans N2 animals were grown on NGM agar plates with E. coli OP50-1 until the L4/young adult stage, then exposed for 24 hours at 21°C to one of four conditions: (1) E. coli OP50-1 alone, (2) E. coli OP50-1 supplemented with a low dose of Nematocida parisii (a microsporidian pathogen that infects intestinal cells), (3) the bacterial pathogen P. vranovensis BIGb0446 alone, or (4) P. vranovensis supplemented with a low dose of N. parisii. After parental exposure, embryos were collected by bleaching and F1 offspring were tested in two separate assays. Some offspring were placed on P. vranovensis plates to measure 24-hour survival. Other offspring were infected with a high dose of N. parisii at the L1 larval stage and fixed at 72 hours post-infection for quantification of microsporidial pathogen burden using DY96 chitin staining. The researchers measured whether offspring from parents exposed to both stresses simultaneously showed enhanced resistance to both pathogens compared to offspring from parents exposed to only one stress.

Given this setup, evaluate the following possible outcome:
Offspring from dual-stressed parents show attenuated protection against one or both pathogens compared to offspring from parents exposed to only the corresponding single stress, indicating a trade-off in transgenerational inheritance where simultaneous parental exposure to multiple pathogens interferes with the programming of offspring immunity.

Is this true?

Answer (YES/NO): NO